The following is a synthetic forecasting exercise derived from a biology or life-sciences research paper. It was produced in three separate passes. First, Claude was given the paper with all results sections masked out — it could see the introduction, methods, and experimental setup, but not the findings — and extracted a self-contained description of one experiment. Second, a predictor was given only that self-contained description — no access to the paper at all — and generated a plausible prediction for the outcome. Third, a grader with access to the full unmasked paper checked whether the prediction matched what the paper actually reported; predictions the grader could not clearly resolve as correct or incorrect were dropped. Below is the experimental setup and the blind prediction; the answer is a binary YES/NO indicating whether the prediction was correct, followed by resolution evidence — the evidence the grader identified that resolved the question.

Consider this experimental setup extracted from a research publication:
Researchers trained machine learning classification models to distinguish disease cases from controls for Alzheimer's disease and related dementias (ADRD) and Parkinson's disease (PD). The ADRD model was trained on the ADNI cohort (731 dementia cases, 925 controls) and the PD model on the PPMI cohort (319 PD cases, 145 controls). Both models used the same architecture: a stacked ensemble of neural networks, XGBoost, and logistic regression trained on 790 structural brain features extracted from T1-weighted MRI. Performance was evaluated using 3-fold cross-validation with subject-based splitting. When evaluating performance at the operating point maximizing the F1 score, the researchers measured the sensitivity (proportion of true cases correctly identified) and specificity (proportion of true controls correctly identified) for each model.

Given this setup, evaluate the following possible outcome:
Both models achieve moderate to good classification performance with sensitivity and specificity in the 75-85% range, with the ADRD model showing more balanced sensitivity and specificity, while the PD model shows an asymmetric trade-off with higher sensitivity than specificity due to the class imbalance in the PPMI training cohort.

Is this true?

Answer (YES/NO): NO